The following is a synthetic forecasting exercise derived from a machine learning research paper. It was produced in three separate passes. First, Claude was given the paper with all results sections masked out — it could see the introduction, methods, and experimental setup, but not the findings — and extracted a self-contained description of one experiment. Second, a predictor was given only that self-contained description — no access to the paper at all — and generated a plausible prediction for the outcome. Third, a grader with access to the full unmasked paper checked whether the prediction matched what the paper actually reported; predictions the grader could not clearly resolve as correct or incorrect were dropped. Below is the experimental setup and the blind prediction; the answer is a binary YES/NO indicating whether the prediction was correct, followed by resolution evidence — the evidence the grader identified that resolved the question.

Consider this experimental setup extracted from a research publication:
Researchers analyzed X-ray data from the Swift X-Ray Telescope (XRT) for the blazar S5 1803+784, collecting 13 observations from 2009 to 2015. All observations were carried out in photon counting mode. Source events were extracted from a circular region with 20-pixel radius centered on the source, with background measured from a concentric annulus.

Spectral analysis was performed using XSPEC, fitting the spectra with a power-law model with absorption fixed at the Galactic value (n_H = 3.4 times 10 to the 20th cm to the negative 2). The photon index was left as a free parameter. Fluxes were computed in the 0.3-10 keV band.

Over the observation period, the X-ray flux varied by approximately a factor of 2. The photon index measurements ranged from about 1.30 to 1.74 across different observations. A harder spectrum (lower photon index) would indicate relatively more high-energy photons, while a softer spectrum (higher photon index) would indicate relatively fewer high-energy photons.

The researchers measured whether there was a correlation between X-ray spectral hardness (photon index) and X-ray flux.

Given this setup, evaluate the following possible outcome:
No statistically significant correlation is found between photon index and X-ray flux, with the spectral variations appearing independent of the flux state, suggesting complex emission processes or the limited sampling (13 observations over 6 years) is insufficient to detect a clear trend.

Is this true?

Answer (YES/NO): NO